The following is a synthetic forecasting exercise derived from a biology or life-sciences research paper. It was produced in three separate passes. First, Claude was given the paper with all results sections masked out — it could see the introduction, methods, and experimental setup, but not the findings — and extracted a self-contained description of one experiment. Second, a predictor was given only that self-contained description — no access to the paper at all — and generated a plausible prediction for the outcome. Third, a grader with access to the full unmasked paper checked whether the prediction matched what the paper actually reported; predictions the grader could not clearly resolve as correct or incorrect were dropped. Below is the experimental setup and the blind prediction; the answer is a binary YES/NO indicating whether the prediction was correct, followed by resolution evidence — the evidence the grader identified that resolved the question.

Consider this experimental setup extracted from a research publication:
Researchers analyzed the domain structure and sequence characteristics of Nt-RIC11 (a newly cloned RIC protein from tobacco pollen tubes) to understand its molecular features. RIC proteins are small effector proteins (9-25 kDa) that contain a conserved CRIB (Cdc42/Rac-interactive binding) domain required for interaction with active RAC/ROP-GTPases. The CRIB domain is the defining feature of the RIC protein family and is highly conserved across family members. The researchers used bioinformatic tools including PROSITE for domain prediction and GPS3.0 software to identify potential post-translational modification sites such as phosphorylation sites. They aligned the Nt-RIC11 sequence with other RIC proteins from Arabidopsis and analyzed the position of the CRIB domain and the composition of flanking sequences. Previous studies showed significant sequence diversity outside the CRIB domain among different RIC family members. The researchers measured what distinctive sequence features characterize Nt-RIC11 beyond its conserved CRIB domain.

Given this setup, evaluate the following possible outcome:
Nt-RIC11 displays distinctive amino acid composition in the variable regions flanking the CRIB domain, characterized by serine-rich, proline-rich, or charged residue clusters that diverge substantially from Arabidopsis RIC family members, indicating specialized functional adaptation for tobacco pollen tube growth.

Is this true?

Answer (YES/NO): NO